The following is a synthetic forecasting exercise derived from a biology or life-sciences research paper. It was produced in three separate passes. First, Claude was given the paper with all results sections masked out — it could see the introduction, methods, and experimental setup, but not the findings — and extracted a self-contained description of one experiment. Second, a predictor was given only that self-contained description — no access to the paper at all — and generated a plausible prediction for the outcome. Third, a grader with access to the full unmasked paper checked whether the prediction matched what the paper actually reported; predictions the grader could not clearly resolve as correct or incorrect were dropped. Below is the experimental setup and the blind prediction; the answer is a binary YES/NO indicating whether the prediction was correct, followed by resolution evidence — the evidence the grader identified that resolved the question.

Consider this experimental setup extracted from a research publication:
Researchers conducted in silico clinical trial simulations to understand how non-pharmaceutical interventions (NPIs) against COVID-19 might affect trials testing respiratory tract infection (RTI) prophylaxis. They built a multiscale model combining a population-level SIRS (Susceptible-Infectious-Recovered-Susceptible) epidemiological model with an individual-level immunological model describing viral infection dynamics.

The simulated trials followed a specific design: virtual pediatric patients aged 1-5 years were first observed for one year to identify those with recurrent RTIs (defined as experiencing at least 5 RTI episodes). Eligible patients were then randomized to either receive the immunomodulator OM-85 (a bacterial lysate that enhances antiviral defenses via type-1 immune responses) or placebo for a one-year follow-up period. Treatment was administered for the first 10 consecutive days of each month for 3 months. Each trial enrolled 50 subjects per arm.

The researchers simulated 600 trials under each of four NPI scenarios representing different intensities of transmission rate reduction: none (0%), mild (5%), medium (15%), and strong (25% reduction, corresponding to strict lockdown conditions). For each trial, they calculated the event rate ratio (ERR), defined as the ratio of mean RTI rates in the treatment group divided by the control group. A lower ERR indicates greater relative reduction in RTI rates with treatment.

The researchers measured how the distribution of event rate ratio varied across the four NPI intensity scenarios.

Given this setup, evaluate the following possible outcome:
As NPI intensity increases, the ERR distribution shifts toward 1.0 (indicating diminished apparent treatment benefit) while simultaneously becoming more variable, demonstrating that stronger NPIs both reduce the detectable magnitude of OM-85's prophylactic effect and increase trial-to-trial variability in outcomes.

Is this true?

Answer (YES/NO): NO